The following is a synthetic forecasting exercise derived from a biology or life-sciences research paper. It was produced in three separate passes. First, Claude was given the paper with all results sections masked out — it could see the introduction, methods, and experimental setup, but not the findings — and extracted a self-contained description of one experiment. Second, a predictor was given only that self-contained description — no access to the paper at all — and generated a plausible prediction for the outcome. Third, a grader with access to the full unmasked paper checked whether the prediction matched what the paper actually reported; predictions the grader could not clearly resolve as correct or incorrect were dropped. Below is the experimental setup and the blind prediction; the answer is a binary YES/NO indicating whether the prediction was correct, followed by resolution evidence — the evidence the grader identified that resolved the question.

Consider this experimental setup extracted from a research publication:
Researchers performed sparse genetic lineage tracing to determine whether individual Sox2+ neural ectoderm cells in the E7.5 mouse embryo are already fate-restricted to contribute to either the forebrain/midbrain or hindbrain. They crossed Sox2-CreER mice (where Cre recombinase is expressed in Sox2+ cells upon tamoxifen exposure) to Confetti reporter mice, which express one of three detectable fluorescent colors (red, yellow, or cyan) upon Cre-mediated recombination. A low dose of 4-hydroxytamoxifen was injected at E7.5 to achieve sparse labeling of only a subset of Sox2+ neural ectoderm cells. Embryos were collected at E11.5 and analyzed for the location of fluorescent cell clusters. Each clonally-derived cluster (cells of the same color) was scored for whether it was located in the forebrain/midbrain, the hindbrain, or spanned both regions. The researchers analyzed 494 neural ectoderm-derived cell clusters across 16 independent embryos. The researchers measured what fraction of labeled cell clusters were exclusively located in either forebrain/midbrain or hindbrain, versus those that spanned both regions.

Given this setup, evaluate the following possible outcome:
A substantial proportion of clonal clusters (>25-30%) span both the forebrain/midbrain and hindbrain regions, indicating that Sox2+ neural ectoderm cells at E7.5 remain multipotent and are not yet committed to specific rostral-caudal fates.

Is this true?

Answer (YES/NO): NO